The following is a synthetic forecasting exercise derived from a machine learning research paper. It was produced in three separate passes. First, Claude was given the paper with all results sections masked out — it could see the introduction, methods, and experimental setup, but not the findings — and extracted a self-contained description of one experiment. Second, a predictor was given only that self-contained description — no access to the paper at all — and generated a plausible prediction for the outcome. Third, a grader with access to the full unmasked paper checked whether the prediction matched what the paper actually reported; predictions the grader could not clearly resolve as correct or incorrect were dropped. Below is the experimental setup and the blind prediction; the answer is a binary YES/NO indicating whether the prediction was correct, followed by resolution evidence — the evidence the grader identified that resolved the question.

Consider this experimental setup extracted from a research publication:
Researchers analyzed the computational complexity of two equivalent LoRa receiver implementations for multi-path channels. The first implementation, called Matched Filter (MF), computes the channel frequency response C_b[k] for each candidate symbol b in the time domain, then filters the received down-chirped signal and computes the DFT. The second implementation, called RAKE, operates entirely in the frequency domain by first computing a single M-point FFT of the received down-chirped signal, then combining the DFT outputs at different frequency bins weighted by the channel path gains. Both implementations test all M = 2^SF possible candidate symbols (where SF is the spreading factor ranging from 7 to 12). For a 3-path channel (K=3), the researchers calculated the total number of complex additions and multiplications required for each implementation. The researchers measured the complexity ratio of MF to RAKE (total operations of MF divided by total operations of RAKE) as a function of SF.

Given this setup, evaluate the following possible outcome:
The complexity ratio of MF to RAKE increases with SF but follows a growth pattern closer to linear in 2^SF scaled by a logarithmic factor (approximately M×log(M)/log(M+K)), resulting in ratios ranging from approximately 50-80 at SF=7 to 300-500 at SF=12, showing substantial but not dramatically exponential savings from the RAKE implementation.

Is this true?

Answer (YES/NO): NO